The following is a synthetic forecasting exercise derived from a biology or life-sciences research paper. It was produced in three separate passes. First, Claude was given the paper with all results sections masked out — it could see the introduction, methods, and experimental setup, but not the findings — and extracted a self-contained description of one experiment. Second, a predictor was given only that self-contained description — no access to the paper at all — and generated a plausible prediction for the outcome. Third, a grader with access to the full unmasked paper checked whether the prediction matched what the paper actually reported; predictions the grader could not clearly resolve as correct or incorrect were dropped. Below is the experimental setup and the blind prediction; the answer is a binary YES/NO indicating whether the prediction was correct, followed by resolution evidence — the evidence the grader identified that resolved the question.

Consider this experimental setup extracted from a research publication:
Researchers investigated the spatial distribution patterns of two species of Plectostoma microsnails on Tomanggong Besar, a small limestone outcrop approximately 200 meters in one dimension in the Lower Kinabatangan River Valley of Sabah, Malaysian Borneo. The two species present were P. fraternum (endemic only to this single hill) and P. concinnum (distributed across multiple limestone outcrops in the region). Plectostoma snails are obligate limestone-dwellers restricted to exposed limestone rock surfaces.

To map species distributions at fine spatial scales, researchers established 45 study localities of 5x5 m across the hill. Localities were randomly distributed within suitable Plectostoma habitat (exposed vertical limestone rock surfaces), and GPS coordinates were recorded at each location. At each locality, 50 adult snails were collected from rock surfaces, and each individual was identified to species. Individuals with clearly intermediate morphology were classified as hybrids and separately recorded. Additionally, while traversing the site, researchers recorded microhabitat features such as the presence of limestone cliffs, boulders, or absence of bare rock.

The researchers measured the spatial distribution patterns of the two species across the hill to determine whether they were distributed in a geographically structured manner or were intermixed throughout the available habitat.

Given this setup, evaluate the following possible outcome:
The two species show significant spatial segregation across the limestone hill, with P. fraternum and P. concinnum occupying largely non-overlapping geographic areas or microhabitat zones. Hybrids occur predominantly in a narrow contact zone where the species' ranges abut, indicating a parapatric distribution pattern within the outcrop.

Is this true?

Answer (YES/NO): YES